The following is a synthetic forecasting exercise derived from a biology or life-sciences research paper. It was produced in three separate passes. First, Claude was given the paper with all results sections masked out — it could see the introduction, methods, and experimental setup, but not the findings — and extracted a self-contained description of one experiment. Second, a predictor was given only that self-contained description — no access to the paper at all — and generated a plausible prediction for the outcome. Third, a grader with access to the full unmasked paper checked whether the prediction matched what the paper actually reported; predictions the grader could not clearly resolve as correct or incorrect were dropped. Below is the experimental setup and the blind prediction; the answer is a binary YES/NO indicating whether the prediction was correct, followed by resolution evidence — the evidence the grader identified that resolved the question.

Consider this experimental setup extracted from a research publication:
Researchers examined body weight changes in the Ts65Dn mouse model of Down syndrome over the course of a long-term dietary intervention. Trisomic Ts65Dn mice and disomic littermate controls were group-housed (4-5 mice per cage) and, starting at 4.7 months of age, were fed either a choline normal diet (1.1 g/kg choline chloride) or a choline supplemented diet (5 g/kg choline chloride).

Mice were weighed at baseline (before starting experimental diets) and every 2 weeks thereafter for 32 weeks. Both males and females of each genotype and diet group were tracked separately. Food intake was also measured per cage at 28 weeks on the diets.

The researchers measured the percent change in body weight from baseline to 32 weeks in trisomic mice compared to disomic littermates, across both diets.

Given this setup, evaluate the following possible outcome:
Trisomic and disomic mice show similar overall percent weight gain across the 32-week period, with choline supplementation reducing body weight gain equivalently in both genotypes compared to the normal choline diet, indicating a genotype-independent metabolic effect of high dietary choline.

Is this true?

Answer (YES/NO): NO